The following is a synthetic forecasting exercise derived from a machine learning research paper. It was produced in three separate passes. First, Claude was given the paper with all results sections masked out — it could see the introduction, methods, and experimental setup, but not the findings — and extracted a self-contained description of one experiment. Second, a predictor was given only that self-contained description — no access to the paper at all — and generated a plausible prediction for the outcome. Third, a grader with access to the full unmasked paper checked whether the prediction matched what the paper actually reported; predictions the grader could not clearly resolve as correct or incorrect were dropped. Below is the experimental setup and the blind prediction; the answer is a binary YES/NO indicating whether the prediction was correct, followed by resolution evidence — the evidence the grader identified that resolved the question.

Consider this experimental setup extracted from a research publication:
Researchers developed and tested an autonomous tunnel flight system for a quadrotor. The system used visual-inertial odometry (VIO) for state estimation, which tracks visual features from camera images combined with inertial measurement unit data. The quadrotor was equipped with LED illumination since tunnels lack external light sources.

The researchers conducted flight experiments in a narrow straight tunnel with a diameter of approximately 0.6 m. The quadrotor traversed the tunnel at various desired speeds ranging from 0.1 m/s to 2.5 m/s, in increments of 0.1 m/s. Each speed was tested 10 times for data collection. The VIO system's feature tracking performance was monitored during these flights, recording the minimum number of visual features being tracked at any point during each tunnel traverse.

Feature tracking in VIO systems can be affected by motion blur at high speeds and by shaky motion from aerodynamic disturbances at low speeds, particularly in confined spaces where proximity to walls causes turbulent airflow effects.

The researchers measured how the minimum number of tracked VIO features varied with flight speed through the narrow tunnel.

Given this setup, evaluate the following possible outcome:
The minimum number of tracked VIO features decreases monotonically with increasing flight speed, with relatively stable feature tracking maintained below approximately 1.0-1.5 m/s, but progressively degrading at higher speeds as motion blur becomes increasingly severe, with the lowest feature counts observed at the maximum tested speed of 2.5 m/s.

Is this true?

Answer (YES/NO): NO